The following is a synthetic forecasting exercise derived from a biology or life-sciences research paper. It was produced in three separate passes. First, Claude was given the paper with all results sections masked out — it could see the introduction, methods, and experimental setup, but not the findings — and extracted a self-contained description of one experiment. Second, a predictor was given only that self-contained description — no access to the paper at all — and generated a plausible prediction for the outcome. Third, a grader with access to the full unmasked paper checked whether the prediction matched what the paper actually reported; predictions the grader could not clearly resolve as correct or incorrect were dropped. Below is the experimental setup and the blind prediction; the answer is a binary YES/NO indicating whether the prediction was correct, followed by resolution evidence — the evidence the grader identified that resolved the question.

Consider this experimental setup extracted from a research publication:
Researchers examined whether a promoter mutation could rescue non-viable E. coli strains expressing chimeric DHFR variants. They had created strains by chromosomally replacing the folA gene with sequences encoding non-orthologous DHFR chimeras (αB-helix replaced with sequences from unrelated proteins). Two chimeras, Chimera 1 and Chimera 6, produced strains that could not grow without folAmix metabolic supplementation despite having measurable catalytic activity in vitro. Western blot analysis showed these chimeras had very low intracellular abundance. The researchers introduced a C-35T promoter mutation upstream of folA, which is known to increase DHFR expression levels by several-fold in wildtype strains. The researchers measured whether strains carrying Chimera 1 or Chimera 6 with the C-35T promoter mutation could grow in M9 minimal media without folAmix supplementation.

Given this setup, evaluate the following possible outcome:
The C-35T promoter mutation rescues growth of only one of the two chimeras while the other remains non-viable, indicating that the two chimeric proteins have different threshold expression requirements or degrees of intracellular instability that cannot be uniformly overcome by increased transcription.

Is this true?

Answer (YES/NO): NO